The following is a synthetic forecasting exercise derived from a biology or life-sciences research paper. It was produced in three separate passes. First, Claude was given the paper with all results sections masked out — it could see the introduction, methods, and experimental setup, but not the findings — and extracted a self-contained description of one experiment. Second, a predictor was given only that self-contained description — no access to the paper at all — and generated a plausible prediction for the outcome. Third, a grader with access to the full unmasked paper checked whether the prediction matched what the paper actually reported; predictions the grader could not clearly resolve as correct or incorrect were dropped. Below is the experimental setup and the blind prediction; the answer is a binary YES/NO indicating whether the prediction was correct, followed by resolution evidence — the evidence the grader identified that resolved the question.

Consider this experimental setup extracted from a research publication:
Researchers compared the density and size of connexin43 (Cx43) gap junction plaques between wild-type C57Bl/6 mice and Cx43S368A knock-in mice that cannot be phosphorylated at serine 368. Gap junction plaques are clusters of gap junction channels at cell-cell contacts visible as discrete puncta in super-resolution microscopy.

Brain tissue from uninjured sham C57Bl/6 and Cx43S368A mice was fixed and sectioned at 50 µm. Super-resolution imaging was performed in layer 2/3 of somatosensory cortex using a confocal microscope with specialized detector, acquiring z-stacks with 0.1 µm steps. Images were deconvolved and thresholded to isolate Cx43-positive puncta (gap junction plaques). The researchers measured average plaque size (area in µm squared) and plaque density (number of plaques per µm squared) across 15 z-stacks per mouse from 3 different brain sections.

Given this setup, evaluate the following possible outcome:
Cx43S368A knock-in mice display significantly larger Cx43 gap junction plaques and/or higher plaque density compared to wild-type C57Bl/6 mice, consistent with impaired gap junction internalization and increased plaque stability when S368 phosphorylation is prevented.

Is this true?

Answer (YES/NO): NO